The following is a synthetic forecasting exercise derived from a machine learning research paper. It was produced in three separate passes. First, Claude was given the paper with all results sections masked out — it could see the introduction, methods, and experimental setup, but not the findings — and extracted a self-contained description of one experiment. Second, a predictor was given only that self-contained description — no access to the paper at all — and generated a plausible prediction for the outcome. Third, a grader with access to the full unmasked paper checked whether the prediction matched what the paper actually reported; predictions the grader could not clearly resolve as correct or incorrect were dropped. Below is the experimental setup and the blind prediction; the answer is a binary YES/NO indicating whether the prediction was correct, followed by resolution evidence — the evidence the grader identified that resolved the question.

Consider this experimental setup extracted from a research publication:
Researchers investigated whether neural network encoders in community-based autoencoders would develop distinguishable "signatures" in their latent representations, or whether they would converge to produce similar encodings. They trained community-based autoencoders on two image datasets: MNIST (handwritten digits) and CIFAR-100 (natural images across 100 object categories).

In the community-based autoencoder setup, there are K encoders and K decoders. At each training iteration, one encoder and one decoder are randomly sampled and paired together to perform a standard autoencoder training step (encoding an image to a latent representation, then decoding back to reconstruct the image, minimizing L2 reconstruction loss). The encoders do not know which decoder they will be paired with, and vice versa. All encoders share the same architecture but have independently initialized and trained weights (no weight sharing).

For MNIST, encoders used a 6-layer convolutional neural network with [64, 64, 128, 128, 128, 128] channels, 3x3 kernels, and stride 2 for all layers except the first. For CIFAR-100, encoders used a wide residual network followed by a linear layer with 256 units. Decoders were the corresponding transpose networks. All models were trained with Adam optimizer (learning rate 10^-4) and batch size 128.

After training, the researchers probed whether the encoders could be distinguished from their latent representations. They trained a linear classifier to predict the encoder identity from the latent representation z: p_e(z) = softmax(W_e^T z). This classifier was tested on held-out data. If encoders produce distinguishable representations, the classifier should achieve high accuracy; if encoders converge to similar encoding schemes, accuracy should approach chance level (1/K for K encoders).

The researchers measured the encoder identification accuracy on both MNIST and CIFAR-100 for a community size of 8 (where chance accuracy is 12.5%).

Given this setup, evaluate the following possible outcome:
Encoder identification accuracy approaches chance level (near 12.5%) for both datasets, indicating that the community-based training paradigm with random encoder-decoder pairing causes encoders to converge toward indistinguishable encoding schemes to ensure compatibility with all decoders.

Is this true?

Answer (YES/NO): NO